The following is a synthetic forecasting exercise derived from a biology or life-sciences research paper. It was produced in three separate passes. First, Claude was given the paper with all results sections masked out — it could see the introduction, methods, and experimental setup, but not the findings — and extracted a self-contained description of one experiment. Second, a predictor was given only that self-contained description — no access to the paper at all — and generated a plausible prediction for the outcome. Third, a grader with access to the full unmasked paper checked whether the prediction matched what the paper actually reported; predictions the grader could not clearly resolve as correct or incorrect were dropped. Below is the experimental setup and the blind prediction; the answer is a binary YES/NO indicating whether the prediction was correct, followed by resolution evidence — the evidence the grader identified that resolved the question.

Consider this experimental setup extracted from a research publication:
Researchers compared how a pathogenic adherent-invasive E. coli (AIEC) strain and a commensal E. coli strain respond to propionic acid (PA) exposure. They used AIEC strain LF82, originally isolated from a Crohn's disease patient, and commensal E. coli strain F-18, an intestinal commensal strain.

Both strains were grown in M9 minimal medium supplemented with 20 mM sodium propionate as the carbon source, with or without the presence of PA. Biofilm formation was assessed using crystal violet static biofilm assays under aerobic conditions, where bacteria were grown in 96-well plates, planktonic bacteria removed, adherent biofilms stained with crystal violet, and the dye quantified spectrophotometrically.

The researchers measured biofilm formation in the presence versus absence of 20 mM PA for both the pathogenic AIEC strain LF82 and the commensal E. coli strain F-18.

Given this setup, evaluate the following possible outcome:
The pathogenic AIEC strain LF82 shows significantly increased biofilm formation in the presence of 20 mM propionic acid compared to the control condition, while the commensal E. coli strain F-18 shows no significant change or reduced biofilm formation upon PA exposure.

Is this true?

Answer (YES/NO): YES